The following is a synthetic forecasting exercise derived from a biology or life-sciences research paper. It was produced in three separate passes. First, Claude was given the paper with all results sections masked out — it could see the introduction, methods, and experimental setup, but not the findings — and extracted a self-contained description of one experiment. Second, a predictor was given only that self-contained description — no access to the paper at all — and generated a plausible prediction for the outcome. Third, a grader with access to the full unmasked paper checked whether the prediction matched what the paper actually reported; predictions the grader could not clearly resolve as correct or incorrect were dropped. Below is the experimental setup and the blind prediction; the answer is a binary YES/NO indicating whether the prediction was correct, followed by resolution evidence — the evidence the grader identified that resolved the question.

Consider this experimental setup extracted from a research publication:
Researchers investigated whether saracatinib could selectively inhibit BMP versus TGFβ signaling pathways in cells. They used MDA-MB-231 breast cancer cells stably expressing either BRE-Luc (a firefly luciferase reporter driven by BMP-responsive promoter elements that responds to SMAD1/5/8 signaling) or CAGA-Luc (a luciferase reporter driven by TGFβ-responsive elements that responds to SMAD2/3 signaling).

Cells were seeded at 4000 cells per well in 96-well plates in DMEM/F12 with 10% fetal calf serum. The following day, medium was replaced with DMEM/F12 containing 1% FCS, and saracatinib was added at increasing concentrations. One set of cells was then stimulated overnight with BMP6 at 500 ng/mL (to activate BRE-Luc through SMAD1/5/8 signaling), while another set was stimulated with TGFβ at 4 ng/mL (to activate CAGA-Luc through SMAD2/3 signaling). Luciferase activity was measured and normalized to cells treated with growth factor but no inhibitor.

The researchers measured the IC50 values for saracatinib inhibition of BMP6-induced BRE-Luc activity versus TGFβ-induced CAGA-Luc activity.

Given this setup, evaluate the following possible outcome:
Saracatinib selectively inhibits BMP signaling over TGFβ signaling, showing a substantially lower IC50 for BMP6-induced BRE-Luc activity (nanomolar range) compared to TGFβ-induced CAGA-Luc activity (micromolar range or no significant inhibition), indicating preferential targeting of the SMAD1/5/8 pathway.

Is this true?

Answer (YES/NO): NO